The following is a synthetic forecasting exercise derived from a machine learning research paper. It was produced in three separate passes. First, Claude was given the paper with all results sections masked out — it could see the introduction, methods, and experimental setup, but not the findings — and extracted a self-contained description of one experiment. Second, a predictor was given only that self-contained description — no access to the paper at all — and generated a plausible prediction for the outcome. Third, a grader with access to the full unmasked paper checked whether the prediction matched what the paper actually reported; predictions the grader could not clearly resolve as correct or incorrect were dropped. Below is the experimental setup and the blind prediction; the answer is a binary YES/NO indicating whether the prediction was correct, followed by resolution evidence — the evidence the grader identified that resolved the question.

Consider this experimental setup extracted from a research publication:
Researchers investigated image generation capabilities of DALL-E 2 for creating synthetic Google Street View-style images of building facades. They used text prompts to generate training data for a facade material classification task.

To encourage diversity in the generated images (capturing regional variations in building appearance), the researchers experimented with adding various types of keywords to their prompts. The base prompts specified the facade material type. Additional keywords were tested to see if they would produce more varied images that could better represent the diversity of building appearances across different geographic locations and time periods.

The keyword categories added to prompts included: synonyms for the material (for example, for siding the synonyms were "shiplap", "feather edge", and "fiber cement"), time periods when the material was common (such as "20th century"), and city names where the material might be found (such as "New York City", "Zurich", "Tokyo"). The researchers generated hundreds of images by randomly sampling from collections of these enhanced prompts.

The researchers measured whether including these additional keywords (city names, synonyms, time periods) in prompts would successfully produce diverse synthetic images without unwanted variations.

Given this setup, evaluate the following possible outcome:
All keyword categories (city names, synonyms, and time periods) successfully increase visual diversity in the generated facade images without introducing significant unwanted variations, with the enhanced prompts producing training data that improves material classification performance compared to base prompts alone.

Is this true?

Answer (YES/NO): NO